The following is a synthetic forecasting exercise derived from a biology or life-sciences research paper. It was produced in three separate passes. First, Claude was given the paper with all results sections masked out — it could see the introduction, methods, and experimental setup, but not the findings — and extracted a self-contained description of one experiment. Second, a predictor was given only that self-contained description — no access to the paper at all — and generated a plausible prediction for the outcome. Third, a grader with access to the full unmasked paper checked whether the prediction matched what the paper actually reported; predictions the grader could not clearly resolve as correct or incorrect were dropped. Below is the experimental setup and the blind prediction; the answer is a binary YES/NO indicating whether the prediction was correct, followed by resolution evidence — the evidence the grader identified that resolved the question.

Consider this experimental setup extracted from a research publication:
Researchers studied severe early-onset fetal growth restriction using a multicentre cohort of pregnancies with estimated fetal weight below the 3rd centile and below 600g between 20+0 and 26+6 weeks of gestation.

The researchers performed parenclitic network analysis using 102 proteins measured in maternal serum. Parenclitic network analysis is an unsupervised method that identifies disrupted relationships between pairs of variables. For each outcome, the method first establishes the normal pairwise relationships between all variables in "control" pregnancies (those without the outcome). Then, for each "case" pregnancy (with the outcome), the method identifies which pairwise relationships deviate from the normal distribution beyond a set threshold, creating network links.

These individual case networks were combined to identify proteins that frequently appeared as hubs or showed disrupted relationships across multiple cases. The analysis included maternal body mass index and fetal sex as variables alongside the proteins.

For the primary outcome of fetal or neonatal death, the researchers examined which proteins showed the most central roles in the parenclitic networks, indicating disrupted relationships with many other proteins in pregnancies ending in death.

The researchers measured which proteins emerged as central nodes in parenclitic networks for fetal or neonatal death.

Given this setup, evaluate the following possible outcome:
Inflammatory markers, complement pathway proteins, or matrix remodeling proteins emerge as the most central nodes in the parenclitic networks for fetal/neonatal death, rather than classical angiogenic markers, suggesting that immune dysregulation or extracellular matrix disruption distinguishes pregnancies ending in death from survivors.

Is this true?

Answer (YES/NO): NO